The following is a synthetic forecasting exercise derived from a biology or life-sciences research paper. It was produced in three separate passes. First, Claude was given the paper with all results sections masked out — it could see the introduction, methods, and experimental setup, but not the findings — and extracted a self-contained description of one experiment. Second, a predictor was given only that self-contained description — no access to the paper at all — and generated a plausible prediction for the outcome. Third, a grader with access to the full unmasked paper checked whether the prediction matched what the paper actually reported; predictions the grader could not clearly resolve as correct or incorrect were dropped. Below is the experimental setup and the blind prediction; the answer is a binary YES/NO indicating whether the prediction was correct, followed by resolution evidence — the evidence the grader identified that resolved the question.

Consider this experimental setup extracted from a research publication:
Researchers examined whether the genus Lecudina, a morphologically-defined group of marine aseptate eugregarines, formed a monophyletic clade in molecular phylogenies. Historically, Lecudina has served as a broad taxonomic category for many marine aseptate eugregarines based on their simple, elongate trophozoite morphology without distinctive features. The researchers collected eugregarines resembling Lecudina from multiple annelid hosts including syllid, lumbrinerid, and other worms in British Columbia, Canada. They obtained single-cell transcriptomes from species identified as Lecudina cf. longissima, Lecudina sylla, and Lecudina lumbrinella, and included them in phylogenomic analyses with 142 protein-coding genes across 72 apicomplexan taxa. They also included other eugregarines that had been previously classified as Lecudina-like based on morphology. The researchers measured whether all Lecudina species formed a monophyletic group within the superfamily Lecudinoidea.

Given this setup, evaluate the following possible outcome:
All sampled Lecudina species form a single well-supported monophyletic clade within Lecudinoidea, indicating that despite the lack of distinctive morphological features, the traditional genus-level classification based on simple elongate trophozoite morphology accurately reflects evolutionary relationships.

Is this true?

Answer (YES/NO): NO